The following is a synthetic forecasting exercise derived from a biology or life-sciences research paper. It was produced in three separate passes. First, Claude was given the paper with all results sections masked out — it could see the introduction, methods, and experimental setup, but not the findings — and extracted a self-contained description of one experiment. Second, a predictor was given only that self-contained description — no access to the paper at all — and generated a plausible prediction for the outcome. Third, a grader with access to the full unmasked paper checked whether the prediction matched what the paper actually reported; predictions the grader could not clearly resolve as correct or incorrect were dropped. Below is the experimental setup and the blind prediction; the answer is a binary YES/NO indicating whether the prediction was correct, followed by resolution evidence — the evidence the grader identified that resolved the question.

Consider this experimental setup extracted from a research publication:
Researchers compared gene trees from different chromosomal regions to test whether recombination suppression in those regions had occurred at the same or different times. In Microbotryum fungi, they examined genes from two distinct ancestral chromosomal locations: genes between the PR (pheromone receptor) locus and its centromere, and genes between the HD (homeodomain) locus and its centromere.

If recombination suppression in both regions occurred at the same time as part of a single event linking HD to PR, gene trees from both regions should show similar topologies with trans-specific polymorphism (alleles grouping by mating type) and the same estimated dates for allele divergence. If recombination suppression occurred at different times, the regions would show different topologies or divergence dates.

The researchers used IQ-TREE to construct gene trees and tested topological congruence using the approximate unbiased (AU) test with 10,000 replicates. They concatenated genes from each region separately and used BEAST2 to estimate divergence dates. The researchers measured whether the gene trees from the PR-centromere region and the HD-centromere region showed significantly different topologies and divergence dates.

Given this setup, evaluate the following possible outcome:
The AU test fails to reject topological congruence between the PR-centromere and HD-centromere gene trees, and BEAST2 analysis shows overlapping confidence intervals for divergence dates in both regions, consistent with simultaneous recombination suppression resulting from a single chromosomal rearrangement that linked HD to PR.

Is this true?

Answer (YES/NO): NO